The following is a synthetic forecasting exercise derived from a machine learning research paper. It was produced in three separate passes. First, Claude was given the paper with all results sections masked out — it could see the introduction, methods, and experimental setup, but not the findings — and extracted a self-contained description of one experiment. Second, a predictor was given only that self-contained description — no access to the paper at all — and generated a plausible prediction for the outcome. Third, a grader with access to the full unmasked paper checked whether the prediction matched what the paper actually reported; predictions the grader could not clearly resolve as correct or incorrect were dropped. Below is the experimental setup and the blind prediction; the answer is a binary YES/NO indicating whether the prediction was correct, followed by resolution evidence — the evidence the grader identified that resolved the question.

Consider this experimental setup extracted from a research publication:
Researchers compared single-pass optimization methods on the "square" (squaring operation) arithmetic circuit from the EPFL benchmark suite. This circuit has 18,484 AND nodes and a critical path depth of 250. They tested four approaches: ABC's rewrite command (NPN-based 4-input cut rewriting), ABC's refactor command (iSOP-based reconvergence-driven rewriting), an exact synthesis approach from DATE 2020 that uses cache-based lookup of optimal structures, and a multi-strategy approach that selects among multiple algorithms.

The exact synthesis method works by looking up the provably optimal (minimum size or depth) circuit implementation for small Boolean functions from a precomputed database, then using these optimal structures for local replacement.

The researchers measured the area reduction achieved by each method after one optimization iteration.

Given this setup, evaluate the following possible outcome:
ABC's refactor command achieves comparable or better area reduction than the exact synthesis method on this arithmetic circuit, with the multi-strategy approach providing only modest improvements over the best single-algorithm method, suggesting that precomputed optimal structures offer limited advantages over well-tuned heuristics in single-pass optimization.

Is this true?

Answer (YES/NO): NO